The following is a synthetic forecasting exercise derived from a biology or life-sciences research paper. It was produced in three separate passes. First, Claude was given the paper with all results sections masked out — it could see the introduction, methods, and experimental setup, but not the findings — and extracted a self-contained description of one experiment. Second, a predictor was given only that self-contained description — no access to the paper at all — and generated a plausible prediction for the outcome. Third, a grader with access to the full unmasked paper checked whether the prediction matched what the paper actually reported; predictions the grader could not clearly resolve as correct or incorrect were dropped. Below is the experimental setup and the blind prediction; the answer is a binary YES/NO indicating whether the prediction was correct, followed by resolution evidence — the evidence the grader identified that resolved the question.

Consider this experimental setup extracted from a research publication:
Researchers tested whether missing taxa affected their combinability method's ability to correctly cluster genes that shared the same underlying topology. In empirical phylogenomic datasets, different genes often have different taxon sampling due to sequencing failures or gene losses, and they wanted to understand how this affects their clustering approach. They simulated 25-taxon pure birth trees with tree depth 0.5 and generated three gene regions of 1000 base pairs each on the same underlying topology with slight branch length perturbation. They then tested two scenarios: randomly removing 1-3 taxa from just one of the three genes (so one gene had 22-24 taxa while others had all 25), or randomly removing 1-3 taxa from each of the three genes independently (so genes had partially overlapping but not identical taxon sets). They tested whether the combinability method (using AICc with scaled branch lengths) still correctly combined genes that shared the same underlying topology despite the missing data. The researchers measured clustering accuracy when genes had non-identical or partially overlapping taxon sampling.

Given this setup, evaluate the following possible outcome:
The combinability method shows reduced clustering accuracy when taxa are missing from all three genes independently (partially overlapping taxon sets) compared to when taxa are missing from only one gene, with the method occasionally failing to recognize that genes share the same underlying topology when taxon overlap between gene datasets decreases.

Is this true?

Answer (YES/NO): NO